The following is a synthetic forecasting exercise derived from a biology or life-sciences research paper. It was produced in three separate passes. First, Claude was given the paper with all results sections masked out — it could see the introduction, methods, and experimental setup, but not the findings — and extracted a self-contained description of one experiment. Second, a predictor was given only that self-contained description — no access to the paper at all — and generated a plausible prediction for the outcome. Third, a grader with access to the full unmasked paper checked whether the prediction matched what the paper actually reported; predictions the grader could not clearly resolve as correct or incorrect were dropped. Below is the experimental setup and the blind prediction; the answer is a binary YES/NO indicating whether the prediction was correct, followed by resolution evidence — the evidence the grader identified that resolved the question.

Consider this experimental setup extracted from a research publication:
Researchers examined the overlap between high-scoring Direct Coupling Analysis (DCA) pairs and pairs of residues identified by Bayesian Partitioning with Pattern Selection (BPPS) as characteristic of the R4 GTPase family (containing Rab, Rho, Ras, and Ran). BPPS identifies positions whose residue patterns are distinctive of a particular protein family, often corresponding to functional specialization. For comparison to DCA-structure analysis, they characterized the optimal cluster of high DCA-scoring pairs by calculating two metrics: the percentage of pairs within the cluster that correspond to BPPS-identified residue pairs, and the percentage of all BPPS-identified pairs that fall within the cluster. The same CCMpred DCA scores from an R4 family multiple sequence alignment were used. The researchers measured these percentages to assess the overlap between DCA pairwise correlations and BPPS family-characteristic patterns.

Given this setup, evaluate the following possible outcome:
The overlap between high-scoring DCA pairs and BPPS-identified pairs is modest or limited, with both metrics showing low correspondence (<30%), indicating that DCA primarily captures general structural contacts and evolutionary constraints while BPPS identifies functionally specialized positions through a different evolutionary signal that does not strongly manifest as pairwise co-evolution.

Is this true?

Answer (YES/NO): YES